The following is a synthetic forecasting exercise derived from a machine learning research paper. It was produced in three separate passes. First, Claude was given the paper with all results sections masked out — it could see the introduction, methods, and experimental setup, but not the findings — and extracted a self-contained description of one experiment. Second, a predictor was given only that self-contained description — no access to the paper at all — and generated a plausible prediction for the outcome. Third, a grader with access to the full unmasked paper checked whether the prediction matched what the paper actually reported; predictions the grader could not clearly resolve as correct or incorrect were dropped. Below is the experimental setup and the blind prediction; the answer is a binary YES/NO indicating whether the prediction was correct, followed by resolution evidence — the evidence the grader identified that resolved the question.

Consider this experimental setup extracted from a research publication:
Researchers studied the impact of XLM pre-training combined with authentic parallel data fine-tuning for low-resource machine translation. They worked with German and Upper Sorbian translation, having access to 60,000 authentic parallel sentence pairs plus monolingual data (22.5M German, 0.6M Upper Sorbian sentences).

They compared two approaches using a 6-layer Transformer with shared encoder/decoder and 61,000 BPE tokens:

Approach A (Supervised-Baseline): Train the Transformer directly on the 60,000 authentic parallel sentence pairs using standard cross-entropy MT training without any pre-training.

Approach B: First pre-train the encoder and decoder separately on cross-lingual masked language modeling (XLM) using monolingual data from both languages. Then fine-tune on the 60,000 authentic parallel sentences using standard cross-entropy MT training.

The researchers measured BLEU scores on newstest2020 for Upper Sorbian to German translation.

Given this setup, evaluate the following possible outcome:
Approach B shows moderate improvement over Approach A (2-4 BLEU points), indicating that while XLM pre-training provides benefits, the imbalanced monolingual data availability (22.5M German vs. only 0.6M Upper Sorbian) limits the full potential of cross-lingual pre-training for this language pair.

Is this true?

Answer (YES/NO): NO